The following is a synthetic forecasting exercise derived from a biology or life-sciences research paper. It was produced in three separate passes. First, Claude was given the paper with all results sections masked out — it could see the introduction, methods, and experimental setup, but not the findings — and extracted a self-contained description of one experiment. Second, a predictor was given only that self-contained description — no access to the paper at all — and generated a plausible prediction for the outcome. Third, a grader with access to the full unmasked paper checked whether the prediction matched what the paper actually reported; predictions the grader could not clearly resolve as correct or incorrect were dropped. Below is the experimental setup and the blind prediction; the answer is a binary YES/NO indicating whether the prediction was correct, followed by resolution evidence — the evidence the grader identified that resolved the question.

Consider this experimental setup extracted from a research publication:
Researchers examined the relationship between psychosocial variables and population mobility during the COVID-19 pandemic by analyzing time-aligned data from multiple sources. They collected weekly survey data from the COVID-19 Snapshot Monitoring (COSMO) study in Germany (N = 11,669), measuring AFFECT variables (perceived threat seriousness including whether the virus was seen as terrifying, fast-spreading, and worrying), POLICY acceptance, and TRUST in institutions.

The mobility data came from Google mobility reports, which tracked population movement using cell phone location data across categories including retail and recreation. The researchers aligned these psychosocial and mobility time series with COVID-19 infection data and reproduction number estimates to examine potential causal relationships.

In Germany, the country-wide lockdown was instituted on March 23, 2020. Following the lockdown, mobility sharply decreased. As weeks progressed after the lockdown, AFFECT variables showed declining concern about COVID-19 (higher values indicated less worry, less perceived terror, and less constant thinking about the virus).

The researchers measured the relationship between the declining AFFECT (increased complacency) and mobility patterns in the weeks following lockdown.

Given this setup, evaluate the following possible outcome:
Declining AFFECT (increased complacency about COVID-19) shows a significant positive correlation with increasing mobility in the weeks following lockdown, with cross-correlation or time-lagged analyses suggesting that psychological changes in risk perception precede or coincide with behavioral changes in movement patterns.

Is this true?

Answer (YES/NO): YES